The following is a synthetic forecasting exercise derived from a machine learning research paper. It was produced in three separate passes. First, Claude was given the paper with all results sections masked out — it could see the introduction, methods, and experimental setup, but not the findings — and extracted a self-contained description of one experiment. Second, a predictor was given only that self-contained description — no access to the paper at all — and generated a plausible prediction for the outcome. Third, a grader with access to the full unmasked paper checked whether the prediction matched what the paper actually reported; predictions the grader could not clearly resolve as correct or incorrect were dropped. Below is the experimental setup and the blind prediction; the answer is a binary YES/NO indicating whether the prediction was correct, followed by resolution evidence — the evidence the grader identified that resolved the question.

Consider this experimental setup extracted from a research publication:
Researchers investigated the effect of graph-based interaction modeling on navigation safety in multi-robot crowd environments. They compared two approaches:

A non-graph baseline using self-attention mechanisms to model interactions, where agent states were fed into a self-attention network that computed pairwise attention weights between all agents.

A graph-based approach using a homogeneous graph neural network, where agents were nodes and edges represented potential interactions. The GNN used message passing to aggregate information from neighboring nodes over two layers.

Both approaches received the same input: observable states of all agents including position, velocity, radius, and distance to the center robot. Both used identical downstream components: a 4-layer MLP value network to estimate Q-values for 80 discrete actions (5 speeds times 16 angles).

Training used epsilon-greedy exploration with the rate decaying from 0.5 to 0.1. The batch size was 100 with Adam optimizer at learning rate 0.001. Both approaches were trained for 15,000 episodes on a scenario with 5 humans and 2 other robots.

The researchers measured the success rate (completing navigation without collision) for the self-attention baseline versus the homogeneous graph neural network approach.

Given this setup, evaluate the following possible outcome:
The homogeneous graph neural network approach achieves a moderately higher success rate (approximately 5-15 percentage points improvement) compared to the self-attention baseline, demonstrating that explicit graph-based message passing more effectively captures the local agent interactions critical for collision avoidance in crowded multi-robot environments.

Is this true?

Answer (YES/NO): NO